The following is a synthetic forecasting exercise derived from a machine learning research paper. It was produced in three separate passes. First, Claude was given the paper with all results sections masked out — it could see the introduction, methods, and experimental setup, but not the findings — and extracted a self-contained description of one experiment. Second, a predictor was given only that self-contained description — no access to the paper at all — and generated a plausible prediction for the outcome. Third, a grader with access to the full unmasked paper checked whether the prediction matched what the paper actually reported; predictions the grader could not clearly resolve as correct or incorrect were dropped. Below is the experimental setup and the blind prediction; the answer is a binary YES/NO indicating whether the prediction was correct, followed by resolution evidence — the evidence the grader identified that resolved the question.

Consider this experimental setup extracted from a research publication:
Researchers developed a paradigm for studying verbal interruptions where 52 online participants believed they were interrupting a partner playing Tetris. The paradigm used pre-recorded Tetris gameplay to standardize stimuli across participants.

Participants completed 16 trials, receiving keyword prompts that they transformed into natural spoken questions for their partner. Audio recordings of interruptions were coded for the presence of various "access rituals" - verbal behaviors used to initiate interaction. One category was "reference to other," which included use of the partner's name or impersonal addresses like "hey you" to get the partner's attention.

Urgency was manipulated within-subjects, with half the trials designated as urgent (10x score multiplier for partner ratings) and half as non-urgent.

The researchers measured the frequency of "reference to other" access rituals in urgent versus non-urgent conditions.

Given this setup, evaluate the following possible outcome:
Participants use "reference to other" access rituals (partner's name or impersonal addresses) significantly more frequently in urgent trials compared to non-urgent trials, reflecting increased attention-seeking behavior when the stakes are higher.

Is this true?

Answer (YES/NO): NO